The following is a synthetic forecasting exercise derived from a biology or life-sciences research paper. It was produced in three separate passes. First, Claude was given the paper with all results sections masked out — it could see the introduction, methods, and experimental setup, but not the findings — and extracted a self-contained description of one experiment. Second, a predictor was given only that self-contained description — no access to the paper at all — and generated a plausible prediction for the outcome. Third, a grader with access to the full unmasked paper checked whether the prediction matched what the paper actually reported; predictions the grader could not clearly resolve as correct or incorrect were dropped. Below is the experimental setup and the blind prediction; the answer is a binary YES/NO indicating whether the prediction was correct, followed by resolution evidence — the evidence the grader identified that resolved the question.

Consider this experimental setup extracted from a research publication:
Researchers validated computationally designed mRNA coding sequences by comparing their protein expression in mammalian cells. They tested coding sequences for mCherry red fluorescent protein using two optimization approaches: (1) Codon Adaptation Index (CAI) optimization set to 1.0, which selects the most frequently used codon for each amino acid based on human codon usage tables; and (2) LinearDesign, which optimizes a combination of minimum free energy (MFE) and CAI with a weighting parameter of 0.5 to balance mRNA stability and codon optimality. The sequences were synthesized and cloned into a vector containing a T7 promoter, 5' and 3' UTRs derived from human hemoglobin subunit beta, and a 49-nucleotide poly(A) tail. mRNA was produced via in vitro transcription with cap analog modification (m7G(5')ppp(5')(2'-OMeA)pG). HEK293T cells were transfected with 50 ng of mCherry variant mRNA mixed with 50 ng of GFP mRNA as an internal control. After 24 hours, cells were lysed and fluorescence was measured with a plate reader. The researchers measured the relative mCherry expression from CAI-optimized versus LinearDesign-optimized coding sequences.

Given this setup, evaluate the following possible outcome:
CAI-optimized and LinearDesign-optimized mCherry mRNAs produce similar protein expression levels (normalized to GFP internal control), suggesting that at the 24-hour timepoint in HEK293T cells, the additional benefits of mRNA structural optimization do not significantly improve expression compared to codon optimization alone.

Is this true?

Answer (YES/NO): NO